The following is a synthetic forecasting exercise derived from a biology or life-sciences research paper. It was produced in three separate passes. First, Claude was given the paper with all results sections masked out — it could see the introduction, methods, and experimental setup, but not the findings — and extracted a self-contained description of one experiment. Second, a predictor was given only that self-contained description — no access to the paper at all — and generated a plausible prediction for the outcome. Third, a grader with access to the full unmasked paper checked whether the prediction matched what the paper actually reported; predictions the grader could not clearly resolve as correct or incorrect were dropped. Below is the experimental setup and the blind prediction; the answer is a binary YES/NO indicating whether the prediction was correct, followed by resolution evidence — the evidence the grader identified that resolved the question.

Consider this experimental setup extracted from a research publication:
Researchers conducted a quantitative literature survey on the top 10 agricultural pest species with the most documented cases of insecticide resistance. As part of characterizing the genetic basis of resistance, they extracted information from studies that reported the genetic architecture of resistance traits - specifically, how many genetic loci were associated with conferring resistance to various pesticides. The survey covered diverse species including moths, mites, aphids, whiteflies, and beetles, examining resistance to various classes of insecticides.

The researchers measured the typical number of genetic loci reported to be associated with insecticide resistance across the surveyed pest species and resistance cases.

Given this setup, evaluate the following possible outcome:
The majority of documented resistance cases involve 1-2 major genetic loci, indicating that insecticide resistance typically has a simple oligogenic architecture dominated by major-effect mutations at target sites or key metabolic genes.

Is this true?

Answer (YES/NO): YES